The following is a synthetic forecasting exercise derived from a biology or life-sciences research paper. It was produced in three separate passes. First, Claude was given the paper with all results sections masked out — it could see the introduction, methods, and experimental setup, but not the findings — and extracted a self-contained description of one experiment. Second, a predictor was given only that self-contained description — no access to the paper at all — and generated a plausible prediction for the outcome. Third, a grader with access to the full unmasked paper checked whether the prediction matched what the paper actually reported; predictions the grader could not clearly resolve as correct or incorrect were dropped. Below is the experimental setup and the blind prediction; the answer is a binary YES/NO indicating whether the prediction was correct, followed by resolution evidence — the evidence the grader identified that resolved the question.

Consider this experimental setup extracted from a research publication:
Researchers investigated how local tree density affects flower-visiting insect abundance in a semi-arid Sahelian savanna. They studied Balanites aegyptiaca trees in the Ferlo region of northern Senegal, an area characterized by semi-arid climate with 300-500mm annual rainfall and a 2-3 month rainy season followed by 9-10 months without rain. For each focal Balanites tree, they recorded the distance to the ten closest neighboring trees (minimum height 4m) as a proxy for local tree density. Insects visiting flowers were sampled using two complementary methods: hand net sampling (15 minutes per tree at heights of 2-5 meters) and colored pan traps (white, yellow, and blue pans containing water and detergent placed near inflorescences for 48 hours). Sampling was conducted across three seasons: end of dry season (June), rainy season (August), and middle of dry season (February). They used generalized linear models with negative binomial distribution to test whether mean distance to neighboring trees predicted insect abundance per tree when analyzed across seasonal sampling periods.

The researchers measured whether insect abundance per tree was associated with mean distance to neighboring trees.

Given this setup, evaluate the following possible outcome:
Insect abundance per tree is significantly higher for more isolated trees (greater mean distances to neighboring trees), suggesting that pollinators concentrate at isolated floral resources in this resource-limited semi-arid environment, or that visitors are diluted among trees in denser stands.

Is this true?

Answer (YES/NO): YES